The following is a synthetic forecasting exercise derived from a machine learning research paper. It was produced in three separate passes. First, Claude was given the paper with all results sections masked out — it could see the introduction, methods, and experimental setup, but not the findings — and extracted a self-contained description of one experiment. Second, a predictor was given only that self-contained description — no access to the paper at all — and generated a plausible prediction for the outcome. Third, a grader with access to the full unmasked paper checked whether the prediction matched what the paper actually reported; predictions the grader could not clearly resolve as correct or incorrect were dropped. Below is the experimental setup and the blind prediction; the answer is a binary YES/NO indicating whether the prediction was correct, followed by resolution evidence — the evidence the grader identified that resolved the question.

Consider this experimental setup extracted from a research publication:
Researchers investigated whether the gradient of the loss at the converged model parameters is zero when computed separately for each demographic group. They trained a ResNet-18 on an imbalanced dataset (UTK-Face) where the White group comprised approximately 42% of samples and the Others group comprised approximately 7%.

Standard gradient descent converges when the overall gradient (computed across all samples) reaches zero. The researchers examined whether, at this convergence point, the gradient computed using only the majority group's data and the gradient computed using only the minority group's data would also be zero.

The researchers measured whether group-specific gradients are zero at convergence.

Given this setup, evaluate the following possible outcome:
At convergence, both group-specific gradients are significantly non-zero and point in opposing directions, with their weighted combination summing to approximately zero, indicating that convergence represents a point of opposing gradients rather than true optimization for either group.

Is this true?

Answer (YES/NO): YES